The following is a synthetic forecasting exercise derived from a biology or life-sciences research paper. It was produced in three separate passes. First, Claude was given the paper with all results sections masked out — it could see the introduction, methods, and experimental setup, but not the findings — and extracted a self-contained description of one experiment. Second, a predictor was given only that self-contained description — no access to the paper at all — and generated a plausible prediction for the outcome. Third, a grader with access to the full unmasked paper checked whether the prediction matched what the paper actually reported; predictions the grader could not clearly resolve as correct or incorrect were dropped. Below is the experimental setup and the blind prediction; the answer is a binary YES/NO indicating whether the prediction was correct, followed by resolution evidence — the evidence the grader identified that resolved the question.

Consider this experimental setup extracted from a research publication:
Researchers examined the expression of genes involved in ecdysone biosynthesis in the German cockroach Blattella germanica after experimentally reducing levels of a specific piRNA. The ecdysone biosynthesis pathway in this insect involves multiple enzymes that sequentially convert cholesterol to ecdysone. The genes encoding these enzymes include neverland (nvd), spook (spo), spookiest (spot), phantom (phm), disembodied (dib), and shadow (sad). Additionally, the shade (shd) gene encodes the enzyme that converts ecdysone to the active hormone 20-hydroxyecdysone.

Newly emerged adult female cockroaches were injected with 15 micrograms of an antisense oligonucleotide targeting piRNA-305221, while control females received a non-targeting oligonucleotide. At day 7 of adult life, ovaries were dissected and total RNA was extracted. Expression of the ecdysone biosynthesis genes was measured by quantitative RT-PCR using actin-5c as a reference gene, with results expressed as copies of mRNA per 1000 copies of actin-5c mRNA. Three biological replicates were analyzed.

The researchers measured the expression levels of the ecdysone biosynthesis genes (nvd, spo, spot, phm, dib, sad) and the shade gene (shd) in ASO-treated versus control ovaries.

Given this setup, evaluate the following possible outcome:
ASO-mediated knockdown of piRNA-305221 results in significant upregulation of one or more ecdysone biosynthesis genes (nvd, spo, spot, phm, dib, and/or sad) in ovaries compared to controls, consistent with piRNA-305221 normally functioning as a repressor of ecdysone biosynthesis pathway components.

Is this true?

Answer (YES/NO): NO